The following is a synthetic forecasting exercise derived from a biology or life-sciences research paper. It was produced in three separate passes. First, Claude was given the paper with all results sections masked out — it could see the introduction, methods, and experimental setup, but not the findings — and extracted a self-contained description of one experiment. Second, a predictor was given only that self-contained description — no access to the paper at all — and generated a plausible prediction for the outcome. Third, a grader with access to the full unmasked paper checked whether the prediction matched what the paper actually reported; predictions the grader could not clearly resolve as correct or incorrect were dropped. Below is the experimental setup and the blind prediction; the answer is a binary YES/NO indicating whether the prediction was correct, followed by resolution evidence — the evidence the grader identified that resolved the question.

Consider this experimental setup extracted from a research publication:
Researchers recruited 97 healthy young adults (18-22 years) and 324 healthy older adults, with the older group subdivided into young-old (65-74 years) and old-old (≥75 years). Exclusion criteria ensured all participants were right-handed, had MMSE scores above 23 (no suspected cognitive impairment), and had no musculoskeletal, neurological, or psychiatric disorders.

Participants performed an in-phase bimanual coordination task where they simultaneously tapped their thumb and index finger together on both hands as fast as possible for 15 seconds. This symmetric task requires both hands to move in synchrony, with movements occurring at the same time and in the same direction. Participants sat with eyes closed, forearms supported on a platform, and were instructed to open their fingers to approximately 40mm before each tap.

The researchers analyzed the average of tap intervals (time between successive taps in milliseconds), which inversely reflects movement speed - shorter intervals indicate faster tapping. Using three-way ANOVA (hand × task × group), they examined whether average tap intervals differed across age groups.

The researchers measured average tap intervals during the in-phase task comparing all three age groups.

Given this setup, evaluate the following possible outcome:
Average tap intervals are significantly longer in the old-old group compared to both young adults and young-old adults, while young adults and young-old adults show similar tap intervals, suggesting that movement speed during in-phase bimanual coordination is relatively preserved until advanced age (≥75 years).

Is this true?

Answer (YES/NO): NO